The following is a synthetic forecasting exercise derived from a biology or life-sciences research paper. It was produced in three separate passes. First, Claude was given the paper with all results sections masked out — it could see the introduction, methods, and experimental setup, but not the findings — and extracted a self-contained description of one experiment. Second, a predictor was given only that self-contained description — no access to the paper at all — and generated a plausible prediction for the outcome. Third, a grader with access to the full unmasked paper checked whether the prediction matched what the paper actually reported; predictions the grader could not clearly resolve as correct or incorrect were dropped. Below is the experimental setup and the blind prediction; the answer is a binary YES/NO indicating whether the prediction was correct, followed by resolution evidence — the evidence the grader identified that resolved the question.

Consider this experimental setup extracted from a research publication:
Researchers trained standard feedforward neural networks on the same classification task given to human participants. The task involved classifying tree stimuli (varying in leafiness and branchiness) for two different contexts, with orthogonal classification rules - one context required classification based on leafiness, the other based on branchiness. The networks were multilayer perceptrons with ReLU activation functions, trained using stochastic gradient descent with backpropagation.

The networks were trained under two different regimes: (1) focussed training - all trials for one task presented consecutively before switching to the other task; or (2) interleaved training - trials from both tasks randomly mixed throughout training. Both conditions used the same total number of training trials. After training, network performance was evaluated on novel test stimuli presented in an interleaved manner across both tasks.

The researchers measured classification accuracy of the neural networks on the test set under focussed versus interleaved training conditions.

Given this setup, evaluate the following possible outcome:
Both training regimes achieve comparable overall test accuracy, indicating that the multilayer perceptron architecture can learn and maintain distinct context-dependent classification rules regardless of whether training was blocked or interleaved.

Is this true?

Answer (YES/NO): NO